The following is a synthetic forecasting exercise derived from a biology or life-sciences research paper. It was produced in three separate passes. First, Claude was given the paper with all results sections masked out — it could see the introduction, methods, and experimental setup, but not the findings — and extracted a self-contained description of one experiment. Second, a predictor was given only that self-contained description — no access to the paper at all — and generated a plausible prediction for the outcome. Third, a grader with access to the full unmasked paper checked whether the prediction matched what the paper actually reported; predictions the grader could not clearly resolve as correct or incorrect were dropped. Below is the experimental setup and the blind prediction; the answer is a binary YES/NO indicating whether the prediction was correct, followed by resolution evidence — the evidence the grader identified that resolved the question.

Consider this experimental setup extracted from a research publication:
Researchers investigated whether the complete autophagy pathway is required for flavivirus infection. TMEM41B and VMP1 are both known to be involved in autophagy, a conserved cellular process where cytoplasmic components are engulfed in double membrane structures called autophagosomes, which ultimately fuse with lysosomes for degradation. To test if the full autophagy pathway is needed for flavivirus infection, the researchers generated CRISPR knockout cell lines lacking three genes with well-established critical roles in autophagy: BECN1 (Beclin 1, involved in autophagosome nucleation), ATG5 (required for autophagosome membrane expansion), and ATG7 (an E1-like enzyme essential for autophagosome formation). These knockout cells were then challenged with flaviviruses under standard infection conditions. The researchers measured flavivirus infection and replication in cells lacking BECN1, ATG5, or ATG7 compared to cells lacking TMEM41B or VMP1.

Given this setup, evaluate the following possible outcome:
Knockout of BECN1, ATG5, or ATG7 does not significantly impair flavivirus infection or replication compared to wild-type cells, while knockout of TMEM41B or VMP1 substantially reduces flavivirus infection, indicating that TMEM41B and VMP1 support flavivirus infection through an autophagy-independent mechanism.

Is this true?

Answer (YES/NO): YES